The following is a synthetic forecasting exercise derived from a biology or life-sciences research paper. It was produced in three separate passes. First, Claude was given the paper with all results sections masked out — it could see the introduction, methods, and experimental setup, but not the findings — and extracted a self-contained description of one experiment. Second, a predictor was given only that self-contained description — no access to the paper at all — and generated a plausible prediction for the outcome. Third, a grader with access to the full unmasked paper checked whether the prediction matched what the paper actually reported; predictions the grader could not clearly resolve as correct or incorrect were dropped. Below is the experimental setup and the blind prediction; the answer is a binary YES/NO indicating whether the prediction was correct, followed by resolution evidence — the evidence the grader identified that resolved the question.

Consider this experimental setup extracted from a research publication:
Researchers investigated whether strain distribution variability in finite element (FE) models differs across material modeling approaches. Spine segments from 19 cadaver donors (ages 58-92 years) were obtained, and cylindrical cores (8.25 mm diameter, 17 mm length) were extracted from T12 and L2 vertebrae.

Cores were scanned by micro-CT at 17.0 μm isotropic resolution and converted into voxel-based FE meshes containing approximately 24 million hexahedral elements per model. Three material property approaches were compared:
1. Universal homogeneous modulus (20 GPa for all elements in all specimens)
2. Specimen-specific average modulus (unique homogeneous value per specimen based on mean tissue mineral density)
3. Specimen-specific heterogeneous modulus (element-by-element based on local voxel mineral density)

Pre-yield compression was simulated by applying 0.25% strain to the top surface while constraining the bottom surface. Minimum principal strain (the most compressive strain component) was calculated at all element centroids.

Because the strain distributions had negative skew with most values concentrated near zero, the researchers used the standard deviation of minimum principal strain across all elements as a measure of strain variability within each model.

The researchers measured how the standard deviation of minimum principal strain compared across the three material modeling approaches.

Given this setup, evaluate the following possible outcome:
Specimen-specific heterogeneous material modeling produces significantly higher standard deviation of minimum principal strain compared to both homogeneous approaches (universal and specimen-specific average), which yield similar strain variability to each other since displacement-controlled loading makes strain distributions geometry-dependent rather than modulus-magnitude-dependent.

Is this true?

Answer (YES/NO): NO